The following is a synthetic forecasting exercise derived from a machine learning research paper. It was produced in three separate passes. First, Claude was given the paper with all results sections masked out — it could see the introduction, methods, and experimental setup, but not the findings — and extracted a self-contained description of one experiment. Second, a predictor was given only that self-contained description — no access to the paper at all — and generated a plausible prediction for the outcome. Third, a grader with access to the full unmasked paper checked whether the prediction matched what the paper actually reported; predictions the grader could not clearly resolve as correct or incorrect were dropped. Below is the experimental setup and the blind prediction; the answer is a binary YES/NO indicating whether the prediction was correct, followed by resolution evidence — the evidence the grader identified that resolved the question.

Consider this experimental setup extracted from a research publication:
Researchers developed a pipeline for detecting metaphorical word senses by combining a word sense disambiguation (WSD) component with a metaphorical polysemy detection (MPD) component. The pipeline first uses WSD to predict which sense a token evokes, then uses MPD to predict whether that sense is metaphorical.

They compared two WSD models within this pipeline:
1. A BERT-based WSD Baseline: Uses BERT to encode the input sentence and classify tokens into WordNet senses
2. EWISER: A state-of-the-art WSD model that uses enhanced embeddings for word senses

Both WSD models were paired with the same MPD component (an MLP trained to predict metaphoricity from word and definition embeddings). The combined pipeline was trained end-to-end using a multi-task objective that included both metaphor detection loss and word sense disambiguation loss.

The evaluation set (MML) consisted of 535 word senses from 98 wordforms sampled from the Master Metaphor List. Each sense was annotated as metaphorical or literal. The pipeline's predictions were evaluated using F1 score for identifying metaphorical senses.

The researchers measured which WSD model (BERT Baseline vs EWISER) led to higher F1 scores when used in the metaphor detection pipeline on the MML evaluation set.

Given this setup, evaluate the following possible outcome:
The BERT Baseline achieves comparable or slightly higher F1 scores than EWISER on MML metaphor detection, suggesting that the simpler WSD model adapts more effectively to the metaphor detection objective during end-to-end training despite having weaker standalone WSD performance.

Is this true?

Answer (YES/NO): NO